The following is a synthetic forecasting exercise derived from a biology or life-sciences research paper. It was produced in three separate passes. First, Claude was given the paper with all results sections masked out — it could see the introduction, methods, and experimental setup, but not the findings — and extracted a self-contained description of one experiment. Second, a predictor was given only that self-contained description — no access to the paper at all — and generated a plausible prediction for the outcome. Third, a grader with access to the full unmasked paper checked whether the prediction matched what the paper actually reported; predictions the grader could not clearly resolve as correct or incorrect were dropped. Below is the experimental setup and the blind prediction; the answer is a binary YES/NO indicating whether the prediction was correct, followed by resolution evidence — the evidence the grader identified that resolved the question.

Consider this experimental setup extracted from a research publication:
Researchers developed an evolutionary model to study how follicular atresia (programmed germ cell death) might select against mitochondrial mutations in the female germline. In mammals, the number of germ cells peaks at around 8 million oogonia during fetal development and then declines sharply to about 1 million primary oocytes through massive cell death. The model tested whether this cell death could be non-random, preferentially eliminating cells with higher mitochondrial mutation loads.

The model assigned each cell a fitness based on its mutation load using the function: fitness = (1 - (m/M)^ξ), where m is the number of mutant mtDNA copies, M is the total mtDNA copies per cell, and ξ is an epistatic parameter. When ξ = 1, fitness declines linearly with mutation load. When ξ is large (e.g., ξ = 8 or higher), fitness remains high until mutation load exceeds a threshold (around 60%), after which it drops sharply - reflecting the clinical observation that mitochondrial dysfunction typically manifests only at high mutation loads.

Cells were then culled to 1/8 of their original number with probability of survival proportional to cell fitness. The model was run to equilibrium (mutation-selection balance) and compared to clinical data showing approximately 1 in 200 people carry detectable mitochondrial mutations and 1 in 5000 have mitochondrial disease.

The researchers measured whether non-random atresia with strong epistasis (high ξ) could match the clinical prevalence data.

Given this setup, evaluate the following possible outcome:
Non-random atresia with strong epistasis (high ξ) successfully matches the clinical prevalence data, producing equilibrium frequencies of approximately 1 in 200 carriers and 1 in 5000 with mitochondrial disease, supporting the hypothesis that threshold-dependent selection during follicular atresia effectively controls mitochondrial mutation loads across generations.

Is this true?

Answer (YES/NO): NO